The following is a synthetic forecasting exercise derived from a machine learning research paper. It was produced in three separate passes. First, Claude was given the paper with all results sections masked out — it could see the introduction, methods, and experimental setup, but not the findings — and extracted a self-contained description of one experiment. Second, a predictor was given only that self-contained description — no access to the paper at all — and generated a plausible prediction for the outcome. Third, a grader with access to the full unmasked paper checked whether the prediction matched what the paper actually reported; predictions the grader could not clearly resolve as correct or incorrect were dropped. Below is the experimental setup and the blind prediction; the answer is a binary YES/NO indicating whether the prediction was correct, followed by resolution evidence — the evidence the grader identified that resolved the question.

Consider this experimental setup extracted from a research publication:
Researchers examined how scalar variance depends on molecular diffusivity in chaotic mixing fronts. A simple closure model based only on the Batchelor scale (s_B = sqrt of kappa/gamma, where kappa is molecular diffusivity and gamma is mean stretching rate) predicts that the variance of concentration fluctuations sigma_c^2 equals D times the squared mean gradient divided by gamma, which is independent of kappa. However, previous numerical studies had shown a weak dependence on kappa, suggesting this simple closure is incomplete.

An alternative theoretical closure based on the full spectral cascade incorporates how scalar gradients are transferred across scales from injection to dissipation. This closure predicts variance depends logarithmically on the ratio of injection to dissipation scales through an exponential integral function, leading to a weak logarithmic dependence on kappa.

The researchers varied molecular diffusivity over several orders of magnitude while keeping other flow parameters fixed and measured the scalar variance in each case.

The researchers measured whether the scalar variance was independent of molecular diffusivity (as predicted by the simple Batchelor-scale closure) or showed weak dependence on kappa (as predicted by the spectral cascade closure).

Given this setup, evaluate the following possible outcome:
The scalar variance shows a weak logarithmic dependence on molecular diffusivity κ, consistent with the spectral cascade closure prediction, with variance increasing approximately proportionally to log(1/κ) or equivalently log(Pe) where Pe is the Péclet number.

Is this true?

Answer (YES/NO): YES